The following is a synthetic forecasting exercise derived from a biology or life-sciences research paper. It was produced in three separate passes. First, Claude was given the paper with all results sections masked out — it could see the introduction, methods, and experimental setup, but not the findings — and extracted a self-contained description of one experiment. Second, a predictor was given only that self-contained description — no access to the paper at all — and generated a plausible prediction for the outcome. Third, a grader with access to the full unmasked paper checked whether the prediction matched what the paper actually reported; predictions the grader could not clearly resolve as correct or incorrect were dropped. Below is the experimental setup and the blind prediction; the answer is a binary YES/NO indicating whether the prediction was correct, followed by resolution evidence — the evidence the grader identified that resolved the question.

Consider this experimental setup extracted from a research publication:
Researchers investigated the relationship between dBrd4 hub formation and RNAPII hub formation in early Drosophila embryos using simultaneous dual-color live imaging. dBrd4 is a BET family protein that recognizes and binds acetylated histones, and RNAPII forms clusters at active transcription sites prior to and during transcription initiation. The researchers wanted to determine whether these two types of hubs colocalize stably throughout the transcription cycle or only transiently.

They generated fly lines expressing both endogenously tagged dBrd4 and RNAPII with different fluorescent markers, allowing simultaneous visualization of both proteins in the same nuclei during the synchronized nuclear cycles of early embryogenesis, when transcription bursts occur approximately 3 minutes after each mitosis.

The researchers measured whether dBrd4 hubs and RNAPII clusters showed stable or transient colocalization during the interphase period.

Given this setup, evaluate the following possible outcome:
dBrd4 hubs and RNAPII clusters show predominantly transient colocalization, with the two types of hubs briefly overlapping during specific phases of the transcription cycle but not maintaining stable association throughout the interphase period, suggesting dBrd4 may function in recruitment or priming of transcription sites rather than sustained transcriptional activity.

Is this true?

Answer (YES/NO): YES